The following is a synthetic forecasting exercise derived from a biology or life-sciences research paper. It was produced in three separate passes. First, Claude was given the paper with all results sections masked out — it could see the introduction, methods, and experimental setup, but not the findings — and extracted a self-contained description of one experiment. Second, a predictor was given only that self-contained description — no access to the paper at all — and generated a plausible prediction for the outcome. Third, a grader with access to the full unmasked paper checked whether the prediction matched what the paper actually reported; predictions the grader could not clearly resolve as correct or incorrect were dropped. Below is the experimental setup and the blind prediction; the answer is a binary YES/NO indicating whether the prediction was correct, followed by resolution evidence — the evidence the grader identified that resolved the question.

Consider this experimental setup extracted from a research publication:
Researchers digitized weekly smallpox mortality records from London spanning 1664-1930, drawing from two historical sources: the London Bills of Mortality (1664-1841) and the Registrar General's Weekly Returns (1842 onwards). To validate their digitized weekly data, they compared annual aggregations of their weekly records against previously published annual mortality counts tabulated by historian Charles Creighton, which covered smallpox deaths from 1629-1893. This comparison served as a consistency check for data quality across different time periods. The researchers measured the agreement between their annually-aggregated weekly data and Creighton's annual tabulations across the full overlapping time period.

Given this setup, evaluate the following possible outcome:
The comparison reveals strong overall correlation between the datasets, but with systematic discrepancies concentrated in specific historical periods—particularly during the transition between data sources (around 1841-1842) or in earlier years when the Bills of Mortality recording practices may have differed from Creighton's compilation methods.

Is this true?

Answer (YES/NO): YES